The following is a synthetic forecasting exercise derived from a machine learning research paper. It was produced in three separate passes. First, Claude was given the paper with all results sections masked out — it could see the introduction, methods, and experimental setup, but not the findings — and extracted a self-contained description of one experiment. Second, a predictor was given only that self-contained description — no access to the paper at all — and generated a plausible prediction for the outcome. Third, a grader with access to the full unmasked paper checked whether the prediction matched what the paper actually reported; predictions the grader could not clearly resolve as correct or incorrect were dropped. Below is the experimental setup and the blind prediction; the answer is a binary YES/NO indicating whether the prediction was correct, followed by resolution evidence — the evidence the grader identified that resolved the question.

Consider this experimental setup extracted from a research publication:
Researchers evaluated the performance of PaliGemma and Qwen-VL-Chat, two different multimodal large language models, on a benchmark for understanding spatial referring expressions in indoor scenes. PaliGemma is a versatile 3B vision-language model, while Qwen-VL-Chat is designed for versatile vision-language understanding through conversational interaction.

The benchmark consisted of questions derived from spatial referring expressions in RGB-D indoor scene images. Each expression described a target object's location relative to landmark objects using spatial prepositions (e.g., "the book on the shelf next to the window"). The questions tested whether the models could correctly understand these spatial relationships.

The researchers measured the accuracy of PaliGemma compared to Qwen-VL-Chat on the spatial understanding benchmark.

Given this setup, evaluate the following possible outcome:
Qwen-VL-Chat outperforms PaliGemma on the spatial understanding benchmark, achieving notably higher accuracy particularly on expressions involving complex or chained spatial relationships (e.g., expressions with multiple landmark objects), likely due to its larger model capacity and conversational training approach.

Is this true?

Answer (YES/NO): NO